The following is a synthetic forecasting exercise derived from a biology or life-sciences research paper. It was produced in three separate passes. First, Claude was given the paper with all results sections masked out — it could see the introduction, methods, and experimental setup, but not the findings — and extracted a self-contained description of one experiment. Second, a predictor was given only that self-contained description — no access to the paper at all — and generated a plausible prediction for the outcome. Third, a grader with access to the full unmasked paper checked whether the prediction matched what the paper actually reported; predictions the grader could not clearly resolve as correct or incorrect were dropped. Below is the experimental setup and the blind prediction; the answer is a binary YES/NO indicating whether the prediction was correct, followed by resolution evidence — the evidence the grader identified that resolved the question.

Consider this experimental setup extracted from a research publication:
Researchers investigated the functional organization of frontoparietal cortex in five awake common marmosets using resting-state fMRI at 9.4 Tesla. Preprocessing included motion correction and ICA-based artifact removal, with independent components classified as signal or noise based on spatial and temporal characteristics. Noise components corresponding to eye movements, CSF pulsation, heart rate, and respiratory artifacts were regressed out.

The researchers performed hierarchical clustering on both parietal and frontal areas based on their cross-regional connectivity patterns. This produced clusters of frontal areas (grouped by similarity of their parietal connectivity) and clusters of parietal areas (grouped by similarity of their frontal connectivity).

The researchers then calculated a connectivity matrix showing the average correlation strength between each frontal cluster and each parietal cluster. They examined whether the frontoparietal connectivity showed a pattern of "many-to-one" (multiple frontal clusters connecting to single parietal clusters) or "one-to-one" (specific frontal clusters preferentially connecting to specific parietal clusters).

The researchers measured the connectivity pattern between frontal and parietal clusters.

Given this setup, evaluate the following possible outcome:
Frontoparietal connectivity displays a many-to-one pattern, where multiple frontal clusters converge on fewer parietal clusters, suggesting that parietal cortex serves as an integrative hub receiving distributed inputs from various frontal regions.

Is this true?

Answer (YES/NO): NO